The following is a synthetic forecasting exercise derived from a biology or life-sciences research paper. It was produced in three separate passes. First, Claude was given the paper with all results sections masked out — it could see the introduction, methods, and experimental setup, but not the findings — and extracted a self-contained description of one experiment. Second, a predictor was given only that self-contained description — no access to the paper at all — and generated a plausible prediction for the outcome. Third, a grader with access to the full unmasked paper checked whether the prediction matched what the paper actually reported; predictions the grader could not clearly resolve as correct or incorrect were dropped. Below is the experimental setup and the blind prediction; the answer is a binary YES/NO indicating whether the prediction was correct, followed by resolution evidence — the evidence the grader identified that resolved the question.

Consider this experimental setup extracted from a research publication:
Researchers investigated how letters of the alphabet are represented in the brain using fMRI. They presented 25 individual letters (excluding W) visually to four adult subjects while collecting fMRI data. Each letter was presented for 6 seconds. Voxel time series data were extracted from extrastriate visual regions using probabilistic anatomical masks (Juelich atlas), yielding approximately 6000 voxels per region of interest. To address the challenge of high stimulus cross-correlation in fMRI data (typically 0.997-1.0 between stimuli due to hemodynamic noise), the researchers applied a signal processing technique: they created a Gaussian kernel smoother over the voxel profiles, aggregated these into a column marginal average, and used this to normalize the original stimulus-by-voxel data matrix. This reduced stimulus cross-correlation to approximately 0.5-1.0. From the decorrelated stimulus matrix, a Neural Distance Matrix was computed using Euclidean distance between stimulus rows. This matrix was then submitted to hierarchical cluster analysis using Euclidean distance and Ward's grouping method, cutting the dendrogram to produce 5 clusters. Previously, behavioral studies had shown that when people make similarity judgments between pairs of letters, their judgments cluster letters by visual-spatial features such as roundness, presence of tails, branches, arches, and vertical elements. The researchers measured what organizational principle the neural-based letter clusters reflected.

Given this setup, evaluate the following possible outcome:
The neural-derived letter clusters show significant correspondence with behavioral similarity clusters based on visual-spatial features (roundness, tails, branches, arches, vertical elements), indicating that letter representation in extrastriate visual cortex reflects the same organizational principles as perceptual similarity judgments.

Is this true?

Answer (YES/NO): NO